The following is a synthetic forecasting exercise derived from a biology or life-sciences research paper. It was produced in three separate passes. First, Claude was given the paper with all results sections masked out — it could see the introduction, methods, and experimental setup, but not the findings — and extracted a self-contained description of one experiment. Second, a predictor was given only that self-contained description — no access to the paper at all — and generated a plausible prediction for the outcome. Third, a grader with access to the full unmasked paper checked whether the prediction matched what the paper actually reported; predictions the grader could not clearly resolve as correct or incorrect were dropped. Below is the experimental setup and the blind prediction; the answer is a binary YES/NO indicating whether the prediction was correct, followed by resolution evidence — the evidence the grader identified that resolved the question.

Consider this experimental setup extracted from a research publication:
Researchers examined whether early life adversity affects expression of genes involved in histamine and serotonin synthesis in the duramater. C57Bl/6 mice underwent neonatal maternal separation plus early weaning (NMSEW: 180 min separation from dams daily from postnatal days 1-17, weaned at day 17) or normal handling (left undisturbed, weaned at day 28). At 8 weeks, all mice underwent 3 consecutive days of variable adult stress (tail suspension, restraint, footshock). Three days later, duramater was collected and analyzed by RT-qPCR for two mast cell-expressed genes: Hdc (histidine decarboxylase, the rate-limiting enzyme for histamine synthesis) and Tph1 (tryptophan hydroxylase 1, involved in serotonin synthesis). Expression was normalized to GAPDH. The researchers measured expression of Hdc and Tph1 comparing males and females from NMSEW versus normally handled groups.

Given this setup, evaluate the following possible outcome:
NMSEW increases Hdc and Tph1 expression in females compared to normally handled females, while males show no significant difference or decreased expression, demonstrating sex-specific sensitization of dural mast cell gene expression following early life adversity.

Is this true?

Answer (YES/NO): NO